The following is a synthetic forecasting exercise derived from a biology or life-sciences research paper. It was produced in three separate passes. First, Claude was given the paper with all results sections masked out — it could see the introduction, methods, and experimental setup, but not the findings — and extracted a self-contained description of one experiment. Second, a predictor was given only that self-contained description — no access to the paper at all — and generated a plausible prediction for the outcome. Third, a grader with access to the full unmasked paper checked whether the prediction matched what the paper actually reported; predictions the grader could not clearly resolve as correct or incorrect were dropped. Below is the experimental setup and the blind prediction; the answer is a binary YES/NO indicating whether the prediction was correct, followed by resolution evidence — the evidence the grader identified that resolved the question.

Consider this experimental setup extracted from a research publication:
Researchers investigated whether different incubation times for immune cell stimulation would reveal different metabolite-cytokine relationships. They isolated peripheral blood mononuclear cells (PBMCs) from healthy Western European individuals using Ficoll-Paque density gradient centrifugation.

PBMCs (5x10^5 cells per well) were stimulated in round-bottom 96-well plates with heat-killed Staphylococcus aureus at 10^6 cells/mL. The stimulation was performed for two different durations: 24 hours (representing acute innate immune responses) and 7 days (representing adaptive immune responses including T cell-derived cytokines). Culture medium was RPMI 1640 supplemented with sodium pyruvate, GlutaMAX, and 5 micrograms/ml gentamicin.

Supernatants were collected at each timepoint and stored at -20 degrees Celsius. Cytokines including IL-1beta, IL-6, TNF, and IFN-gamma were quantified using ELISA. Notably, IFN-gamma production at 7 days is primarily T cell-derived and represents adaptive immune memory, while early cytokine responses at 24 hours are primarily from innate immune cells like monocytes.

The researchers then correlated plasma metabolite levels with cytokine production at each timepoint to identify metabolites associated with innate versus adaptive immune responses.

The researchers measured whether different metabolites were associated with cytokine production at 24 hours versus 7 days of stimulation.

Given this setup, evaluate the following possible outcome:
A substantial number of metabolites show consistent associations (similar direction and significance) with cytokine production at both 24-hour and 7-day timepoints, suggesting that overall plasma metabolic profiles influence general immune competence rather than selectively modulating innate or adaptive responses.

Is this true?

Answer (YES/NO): NO